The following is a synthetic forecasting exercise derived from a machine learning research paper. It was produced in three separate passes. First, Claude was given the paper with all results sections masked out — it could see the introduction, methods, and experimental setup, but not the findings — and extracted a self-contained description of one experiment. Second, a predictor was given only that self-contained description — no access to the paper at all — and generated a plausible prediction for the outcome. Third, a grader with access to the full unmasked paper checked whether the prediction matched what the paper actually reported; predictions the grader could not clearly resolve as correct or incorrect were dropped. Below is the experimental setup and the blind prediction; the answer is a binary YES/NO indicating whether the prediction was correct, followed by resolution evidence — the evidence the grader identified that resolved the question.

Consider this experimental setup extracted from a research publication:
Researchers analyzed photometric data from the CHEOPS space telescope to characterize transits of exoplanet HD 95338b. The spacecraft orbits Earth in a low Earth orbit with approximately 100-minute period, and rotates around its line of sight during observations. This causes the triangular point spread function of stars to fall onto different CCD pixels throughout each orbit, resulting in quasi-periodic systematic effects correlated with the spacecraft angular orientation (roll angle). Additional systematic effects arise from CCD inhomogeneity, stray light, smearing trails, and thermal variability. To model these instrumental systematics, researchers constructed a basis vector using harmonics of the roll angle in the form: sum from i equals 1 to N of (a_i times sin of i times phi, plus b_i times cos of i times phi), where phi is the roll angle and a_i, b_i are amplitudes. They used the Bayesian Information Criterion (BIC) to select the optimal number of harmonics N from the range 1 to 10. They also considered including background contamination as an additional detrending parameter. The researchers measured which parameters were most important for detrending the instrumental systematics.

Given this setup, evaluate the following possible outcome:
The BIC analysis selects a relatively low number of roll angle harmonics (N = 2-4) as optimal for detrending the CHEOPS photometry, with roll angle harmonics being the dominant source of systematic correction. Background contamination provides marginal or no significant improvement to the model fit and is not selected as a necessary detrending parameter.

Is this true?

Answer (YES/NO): NO